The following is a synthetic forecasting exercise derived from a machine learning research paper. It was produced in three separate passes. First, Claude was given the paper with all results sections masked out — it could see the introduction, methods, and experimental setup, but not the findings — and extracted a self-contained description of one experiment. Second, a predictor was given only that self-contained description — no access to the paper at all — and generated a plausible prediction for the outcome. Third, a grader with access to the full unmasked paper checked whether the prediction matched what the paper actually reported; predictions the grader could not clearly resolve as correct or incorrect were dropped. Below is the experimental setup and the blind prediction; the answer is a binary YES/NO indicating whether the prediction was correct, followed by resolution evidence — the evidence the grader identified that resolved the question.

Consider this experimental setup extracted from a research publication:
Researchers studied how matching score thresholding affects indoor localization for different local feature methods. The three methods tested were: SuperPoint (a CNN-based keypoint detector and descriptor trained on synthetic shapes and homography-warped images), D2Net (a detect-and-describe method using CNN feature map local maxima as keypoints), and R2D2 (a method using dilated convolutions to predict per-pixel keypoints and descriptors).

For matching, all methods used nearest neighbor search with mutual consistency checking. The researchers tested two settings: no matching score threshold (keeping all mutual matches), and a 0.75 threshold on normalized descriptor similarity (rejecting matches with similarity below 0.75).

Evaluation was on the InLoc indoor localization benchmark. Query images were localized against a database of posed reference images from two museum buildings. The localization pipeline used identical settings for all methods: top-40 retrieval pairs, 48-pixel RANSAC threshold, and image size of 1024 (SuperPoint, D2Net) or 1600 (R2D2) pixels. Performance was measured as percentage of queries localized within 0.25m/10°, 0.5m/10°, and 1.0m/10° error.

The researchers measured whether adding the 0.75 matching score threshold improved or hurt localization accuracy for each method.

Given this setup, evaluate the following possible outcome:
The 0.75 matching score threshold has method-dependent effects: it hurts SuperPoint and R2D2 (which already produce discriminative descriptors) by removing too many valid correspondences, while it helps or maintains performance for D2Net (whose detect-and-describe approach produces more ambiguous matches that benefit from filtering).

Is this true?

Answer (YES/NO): NO